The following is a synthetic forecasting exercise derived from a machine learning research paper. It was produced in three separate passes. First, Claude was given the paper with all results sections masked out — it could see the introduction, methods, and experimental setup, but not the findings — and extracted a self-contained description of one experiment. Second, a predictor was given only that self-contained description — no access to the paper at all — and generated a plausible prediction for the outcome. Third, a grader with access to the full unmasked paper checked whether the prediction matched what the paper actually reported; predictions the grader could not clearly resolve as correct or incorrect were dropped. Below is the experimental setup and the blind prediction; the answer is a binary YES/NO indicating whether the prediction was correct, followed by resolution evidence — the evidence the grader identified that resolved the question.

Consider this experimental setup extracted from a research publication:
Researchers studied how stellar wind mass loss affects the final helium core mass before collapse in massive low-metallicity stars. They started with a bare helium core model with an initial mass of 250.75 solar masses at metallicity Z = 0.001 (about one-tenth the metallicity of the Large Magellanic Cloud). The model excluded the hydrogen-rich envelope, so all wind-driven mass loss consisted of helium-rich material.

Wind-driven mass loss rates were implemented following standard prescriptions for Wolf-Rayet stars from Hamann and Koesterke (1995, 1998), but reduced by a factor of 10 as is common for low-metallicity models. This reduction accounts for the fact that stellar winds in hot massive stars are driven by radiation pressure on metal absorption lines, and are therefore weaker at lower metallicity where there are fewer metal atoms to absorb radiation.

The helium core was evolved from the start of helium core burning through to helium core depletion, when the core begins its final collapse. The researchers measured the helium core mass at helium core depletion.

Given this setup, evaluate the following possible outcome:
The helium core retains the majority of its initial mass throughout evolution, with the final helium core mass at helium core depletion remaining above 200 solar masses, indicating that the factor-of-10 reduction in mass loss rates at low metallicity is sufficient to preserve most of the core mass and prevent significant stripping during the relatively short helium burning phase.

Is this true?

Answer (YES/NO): NO